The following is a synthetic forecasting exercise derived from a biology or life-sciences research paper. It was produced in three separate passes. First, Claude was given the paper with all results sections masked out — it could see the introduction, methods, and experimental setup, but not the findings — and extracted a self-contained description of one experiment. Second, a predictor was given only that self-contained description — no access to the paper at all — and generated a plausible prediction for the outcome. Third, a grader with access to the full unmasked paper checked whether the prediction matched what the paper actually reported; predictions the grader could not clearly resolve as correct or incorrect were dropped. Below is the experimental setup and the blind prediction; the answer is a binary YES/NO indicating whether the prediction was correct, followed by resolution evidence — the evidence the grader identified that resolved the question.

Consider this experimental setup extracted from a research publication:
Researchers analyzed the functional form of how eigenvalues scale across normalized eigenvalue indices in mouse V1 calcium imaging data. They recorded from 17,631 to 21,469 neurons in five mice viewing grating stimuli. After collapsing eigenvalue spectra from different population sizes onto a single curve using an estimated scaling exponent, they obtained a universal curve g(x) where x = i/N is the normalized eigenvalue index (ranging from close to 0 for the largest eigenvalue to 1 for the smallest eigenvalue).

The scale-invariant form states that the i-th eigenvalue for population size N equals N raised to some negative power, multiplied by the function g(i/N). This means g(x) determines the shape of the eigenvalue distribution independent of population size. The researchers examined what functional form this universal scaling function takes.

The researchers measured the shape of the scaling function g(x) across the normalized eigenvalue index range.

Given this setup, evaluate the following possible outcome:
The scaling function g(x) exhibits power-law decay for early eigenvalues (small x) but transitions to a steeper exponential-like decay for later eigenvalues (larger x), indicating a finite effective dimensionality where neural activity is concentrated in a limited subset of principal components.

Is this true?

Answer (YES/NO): YES